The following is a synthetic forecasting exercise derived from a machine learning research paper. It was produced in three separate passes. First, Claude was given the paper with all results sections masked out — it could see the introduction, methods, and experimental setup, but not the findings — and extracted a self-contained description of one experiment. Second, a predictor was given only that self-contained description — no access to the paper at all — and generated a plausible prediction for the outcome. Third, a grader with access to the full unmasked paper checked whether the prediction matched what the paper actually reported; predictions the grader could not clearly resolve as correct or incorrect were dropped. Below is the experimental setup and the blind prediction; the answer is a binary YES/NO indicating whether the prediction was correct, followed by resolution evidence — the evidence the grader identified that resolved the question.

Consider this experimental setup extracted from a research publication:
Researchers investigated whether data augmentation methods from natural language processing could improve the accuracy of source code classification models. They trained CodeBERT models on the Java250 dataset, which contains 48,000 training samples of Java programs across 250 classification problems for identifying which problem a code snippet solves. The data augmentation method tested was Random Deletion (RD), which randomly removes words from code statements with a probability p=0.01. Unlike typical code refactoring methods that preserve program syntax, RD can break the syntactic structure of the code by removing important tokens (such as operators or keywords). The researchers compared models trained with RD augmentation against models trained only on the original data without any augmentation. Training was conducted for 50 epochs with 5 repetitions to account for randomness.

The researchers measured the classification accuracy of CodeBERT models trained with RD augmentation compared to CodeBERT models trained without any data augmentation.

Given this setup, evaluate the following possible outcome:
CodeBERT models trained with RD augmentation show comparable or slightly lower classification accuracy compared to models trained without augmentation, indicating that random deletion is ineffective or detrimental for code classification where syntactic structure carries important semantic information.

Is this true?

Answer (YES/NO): NO